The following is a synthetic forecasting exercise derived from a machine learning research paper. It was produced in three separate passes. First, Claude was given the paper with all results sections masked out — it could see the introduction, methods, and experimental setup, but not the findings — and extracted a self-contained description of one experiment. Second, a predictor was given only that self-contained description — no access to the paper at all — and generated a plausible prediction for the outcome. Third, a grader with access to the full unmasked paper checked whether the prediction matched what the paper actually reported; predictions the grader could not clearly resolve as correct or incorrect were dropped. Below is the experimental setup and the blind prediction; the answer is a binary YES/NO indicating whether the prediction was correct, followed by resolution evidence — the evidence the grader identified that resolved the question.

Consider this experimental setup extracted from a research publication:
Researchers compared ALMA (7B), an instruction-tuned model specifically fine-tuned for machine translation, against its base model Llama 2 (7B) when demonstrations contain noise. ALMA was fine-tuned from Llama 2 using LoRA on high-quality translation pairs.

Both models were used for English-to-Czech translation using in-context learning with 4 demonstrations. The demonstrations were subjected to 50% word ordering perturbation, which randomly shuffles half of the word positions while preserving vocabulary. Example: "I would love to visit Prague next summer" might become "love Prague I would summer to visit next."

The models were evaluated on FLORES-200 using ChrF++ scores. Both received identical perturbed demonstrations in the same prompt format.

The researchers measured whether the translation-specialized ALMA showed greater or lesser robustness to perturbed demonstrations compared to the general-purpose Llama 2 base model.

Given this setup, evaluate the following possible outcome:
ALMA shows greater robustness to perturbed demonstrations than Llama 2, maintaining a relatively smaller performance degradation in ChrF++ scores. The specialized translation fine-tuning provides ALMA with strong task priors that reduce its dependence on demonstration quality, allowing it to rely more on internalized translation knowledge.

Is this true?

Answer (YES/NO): NO